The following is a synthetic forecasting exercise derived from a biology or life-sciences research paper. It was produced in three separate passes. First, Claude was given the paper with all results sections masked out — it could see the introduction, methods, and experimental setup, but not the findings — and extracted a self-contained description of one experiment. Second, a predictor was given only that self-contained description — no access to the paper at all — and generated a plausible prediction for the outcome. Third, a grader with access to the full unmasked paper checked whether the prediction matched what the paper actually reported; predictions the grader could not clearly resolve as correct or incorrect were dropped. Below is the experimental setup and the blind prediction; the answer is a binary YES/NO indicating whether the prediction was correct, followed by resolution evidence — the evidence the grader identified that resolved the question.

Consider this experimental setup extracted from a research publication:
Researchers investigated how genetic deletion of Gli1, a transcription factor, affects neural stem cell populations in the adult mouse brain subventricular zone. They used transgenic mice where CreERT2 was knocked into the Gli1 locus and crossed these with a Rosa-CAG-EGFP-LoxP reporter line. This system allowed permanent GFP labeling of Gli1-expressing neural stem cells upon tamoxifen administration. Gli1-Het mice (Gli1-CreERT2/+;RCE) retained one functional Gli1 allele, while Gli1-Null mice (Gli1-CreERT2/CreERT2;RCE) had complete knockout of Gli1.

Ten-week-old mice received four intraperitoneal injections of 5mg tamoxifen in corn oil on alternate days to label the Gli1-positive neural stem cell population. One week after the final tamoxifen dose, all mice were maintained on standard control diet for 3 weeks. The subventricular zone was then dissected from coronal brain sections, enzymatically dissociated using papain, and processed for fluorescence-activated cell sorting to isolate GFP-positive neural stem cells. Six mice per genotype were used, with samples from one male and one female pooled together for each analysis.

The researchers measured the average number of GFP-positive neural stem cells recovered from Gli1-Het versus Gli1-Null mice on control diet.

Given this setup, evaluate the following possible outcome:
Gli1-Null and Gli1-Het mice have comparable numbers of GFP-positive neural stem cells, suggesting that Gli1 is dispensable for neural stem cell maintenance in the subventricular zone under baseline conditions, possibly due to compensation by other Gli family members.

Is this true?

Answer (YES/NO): NO